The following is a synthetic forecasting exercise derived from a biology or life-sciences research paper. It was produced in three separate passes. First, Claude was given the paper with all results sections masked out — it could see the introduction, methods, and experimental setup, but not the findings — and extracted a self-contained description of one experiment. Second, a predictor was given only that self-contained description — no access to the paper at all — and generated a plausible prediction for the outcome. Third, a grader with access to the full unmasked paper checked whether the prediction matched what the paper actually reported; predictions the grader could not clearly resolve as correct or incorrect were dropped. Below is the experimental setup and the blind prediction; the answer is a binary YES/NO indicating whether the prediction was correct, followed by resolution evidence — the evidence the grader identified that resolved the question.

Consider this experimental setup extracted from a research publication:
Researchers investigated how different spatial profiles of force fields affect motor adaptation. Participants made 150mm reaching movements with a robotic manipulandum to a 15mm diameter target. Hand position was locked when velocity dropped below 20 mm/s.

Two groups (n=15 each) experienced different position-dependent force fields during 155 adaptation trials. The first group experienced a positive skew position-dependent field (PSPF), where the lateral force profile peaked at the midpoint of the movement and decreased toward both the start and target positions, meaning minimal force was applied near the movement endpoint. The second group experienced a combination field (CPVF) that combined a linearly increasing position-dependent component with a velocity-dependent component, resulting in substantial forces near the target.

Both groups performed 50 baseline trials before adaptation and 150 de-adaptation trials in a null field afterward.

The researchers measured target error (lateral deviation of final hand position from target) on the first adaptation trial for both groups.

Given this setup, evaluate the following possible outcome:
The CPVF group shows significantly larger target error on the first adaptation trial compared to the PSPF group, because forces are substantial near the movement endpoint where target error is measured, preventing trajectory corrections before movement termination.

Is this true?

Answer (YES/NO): YES